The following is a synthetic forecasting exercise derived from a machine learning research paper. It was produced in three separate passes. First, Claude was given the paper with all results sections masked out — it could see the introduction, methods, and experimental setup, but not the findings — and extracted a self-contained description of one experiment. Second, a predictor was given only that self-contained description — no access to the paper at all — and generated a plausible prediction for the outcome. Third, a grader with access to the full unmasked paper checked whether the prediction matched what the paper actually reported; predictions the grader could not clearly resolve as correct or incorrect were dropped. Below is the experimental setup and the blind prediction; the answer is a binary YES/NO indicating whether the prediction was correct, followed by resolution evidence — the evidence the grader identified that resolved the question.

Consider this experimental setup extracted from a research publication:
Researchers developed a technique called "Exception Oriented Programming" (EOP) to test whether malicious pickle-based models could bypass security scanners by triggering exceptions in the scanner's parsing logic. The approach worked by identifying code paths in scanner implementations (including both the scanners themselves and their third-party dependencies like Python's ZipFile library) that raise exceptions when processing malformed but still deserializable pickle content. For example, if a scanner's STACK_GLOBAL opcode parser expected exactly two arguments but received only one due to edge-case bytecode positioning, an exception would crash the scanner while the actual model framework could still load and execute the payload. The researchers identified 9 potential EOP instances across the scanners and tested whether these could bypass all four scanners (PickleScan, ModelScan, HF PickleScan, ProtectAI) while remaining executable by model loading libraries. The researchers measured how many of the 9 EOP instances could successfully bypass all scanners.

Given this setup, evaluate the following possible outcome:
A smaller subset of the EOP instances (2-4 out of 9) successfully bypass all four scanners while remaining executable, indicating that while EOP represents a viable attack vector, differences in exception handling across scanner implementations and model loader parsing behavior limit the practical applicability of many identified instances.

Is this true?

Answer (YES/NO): NO